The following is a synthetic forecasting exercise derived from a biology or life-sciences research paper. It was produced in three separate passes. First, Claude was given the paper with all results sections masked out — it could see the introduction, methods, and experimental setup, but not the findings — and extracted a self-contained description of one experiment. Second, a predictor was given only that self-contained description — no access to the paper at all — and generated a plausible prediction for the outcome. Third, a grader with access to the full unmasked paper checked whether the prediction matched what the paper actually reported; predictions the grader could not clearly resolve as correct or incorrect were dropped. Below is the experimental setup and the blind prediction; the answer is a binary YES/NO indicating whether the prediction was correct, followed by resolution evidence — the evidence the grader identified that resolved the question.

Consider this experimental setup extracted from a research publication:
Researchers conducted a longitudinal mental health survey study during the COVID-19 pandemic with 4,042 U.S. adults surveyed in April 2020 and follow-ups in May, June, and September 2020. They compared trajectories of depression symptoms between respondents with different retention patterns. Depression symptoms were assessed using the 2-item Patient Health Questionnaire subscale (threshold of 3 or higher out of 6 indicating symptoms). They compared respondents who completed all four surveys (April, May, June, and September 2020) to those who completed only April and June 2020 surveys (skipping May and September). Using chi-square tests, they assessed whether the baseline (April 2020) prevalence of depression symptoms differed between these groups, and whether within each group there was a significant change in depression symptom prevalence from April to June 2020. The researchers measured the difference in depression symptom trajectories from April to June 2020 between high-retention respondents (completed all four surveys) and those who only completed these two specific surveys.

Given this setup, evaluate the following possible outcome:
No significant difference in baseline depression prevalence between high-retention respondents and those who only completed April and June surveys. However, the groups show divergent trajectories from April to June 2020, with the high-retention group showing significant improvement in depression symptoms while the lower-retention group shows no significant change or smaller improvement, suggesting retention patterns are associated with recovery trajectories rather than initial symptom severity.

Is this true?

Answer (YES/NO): NO